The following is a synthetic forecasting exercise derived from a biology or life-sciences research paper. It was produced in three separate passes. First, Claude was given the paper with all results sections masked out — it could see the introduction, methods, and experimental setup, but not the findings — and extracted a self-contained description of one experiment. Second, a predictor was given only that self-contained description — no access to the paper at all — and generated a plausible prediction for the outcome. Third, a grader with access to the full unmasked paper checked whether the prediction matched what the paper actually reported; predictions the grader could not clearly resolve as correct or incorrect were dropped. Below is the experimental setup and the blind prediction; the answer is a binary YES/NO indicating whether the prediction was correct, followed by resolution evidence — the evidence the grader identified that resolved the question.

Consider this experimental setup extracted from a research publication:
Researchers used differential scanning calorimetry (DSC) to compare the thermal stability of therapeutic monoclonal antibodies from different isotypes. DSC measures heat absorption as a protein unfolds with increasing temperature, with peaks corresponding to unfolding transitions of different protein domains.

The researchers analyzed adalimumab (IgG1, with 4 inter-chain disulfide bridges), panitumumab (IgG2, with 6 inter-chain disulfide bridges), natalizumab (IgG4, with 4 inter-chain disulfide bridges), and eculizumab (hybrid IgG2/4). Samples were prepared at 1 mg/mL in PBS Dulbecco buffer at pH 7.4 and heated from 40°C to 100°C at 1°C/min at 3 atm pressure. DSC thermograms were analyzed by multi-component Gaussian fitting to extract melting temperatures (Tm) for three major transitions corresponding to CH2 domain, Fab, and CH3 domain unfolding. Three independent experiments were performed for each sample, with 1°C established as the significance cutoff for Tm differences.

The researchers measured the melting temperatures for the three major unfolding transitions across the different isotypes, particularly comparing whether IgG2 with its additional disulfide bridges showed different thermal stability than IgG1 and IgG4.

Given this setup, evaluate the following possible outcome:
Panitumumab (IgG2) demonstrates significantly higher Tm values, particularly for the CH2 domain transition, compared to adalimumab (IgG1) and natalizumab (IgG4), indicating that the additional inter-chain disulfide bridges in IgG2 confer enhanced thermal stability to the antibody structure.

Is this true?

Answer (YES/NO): NO